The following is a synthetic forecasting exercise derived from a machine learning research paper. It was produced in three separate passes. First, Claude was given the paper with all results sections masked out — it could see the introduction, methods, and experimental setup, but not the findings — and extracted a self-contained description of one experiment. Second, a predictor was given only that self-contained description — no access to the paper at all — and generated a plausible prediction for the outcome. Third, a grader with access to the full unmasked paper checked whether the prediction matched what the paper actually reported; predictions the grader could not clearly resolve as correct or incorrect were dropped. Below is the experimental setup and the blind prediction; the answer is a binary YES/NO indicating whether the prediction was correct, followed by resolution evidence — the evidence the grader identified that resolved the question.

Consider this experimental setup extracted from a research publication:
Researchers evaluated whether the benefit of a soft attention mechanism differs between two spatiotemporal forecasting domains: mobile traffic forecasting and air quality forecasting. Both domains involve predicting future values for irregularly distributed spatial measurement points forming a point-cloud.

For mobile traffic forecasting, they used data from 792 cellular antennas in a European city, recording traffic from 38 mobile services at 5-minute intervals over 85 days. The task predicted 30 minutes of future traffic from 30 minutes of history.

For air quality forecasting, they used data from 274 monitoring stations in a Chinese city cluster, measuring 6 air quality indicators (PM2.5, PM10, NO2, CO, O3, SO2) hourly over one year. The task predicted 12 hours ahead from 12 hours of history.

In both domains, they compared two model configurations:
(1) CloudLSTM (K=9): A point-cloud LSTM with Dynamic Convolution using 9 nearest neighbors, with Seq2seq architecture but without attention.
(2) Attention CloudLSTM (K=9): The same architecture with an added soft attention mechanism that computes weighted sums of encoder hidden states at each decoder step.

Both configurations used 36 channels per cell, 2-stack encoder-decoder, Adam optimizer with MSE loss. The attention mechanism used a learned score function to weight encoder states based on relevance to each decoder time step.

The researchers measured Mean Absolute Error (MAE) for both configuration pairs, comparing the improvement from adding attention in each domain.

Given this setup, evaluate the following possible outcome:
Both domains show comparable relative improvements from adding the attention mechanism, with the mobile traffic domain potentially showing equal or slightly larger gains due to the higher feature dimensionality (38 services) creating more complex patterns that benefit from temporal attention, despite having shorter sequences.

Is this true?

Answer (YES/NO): NO